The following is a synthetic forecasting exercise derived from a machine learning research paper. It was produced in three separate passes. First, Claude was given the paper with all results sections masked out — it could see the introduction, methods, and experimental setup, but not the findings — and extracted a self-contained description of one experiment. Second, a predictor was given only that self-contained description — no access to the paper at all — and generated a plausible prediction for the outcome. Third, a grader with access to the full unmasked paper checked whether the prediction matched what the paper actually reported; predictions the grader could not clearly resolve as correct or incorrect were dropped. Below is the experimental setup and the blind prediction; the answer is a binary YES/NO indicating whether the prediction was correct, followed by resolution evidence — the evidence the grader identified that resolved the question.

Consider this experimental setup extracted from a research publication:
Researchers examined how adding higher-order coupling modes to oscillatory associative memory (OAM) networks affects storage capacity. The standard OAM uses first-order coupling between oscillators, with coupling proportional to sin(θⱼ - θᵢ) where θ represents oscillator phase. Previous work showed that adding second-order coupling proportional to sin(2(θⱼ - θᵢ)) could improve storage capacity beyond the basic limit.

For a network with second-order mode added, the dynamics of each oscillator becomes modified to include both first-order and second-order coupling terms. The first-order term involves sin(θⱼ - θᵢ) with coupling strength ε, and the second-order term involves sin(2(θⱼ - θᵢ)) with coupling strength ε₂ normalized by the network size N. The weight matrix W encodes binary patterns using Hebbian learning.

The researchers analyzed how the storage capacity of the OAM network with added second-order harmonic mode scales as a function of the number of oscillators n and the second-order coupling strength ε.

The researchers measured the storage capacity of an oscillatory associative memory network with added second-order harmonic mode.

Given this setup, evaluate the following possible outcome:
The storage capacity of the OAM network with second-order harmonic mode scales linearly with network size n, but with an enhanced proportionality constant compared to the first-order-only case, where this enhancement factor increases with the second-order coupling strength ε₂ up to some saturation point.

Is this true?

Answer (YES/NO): NO